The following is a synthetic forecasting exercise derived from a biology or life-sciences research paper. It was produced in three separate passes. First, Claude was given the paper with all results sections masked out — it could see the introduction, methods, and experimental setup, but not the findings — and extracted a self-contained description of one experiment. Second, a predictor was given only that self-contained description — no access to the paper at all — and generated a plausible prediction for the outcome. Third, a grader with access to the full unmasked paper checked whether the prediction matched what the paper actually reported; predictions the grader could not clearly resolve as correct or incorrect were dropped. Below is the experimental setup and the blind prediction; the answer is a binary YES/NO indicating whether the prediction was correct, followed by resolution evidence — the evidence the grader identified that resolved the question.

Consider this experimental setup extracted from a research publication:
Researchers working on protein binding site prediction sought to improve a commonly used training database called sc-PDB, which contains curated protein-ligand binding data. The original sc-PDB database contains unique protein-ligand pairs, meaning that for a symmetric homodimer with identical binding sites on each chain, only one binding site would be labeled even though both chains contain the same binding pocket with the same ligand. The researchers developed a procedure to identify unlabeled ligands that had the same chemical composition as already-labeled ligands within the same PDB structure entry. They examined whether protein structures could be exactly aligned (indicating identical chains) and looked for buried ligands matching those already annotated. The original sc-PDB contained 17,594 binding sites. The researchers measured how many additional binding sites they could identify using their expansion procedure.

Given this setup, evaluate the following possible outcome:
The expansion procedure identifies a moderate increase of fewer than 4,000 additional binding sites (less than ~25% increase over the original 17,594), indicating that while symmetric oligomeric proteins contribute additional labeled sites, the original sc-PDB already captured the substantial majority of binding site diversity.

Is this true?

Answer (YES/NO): NO